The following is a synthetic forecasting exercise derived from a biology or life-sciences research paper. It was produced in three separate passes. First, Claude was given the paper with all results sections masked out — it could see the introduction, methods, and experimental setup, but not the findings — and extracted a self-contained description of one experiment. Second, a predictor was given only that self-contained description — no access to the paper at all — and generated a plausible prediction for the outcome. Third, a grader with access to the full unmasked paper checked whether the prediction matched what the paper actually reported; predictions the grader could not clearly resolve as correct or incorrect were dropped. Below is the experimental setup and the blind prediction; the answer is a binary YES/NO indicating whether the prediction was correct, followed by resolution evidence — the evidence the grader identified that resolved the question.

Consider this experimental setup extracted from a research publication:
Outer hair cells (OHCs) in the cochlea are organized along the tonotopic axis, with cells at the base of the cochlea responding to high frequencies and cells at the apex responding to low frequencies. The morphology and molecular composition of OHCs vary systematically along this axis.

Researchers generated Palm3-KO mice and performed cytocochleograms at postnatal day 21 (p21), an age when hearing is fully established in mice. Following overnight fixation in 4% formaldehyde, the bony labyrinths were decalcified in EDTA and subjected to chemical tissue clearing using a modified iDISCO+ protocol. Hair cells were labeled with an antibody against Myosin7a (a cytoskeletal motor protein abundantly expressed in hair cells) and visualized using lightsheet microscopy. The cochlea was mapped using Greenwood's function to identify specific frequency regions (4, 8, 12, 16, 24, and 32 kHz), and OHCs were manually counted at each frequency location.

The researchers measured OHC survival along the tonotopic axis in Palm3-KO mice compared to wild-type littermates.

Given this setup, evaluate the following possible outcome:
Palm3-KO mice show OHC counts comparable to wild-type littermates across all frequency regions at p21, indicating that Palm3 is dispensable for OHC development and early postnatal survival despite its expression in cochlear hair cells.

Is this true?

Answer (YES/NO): NO